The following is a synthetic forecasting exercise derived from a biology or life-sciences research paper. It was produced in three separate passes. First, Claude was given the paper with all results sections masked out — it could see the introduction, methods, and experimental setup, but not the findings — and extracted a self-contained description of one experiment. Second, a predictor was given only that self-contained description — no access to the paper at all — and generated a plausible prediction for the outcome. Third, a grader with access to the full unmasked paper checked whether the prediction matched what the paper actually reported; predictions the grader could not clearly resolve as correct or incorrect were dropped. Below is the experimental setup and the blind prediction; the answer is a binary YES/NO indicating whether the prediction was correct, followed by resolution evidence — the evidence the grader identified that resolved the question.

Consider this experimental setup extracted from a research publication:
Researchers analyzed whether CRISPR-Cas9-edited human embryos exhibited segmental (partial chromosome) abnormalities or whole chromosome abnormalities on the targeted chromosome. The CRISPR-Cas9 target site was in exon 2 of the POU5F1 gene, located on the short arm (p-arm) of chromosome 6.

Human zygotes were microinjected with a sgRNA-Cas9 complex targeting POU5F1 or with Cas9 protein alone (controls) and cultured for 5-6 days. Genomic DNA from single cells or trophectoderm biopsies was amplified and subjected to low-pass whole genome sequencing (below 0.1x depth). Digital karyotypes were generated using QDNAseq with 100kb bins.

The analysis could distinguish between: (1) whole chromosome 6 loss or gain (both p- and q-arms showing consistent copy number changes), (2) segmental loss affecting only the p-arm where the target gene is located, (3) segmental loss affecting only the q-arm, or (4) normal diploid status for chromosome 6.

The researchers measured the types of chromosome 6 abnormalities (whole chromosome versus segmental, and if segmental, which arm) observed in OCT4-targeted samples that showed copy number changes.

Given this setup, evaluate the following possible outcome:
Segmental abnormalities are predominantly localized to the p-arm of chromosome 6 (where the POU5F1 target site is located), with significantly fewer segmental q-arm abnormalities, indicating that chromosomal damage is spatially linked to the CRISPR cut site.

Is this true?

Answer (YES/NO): YES